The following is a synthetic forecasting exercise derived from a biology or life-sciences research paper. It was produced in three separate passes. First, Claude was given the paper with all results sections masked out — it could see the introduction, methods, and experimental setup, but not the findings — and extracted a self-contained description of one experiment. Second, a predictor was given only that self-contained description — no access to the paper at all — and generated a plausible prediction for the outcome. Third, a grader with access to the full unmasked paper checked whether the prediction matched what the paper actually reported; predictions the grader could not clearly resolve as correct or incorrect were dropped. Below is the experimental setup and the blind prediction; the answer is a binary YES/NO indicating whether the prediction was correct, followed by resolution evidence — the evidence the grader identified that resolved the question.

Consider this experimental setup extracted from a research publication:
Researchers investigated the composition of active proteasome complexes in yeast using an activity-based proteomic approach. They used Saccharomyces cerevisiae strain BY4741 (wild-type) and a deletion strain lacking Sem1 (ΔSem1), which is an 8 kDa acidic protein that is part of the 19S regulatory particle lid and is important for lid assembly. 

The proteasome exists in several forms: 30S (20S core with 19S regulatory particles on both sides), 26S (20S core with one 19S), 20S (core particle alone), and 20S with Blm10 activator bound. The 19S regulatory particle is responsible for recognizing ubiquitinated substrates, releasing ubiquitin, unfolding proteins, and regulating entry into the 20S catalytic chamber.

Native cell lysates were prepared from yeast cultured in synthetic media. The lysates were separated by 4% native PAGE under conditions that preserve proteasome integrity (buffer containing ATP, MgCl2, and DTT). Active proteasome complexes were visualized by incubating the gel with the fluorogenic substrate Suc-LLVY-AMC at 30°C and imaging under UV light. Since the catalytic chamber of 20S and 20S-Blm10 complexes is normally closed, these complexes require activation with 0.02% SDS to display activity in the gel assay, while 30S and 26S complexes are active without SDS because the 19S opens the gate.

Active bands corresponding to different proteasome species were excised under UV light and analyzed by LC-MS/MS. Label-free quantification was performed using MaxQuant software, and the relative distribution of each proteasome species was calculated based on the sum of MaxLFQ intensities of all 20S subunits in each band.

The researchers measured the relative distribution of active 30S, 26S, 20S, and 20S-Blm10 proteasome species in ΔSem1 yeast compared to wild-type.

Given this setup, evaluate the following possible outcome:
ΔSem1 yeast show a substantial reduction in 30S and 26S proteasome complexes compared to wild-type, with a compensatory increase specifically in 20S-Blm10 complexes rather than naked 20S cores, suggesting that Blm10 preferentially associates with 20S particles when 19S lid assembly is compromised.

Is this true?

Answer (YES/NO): NO